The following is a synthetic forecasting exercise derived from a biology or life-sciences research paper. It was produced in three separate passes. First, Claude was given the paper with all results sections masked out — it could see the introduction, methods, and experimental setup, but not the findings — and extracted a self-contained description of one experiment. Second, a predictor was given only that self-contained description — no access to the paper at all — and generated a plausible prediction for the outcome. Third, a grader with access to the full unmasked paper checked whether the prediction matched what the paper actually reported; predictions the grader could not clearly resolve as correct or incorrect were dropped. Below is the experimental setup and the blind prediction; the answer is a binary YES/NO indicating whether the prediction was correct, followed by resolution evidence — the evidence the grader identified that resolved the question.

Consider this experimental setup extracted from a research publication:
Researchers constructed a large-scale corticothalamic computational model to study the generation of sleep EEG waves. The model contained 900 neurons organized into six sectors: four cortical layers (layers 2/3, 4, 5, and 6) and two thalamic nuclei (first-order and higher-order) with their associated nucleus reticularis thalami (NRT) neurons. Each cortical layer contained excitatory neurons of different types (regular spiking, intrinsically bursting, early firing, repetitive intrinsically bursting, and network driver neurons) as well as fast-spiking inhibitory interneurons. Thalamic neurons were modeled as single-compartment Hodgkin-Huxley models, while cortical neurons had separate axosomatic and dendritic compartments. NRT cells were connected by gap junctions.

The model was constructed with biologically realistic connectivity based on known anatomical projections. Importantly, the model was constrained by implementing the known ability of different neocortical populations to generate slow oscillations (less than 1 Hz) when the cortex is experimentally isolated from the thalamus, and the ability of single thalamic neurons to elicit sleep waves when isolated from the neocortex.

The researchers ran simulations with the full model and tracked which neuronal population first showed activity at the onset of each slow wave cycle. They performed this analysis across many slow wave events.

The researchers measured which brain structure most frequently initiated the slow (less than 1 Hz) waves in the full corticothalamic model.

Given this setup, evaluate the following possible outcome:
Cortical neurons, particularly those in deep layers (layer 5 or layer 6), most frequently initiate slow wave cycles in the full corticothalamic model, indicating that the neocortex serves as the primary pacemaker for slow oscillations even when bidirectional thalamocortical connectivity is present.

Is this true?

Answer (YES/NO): NO